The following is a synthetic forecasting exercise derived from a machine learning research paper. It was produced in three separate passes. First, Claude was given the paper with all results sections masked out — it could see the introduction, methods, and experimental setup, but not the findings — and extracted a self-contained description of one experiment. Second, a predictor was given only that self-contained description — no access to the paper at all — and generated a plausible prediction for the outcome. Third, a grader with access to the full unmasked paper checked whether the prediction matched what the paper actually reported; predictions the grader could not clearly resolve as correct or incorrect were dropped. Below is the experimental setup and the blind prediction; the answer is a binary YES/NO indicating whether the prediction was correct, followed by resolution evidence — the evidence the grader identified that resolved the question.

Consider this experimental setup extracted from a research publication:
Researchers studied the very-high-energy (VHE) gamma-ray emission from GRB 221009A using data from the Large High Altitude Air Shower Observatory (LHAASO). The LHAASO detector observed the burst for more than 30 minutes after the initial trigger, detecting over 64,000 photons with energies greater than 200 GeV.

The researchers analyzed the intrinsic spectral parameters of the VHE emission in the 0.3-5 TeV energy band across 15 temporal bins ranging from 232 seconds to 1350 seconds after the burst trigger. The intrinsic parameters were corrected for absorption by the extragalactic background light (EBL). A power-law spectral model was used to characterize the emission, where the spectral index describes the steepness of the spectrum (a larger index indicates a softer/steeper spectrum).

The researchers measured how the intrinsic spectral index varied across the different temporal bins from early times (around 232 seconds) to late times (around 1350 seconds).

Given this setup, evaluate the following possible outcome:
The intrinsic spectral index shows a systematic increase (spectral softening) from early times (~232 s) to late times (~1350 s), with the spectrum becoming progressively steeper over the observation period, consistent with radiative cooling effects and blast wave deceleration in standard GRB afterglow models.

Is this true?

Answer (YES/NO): NO